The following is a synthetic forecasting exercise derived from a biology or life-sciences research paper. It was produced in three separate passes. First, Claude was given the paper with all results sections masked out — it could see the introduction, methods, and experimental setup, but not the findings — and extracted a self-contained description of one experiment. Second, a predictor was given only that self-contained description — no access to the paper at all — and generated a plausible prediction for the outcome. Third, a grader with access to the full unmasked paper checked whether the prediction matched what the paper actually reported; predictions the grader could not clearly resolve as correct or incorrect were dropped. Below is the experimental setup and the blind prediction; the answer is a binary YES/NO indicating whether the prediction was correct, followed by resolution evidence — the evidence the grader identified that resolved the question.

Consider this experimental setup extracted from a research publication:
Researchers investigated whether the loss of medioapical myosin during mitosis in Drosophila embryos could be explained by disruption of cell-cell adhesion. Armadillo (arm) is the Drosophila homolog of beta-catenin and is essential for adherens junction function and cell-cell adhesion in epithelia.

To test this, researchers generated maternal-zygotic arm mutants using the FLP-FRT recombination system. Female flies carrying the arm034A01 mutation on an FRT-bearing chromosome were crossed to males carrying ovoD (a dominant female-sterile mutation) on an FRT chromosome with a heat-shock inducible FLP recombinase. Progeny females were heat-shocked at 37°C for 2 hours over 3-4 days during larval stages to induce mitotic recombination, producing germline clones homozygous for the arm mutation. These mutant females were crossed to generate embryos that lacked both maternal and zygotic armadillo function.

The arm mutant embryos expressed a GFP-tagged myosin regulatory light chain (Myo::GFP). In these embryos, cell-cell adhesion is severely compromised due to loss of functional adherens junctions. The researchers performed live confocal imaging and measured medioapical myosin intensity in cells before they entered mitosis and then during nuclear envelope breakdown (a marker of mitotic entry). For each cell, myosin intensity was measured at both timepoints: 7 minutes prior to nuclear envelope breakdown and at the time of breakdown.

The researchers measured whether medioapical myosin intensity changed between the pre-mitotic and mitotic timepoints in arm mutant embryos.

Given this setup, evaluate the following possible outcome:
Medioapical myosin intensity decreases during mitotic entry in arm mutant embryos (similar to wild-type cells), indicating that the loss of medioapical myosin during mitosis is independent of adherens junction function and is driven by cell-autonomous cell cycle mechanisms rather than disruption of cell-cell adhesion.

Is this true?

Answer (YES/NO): YES